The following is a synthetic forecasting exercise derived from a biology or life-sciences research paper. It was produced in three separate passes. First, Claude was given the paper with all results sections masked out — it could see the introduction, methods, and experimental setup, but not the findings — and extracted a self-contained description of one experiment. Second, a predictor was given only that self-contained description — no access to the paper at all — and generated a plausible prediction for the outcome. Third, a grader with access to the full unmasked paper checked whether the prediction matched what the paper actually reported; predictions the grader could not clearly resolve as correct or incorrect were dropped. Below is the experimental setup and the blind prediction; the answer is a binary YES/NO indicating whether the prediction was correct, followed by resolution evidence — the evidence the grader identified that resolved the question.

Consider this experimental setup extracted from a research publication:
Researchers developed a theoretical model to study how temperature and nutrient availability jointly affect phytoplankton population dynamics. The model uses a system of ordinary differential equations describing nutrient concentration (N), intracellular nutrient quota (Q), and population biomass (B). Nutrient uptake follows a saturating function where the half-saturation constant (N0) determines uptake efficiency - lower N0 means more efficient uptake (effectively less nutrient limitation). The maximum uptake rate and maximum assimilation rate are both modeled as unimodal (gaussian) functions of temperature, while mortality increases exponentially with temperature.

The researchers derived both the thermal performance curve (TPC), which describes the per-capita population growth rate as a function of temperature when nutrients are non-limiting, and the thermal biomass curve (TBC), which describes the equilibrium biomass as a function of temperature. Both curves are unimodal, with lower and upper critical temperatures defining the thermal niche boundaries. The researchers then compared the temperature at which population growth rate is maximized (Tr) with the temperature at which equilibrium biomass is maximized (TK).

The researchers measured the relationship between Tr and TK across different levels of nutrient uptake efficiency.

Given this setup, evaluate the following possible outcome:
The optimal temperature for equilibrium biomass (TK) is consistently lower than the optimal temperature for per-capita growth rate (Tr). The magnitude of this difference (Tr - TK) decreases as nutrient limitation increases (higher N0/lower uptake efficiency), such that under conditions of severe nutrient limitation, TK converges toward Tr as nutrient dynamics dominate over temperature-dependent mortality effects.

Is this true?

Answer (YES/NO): YES